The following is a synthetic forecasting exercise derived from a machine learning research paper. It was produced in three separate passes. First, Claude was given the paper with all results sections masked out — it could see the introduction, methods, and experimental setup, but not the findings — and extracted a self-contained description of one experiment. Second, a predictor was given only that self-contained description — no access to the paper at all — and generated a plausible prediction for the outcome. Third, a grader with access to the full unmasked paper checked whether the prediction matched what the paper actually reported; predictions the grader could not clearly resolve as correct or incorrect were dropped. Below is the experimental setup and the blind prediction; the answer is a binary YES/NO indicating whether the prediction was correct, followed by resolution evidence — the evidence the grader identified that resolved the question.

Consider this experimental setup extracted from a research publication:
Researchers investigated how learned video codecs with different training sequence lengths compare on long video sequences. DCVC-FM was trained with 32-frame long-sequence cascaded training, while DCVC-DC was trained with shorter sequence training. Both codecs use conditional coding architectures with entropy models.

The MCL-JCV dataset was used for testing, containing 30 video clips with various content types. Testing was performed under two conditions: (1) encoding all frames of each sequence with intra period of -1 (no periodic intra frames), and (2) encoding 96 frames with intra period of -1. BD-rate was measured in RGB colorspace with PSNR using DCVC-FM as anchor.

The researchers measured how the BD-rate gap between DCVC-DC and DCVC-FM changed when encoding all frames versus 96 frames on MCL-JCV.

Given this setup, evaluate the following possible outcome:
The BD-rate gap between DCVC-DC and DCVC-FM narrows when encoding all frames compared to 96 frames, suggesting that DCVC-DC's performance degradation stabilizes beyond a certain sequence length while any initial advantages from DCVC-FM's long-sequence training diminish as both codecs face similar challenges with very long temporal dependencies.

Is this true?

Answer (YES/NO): NO